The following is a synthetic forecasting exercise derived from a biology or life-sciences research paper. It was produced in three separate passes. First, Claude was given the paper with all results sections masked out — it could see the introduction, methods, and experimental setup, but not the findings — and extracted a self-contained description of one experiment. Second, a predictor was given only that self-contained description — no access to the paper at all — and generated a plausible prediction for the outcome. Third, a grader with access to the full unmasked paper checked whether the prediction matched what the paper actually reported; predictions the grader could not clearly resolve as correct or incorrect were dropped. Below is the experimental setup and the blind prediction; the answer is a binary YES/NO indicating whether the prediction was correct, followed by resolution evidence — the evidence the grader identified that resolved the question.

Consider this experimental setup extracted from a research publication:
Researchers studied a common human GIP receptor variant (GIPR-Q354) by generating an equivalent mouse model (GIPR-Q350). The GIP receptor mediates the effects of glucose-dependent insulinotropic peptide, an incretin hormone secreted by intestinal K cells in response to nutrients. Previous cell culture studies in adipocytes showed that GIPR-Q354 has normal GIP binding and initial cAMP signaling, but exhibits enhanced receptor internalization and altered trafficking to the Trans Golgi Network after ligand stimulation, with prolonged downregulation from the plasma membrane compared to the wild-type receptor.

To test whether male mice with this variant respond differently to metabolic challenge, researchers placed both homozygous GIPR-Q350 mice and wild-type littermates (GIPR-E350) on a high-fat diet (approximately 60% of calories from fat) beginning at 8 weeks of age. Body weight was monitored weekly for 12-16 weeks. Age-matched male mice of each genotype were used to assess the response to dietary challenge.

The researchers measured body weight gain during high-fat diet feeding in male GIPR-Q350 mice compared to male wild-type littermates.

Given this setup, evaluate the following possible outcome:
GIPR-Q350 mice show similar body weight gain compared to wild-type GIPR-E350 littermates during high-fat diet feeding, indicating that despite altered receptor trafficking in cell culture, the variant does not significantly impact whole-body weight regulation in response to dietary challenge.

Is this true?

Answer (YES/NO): NO